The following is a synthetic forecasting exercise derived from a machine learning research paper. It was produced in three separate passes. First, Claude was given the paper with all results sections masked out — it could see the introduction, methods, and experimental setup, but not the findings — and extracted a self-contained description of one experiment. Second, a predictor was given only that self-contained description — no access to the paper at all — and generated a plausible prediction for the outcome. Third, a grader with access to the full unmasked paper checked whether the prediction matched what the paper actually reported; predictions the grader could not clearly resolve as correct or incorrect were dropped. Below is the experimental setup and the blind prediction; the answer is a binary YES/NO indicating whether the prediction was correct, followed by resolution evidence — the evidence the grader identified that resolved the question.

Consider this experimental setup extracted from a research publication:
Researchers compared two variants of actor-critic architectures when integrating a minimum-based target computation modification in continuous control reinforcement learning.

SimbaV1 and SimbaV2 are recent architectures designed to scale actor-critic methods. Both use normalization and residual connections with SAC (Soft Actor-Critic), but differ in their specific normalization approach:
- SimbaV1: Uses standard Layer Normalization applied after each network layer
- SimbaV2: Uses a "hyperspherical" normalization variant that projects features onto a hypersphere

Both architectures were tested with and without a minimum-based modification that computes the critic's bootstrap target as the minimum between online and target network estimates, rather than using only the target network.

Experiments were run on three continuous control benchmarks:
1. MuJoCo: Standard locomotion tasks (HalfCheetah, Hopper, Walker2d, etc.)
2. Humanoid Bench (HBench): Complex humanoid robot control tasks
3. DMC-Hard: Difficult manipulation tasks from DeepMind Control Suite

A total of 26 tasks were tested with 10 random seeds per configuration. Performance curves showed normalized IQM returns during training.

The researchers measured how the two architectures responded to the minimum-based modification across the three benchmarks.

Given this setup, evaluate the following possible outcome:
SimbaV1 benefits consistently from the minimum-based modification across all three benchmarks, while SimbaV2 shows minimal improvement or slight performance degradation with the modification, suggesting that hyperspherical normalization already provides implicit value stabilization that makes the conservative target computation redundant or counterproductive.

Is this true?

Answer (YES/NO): NO